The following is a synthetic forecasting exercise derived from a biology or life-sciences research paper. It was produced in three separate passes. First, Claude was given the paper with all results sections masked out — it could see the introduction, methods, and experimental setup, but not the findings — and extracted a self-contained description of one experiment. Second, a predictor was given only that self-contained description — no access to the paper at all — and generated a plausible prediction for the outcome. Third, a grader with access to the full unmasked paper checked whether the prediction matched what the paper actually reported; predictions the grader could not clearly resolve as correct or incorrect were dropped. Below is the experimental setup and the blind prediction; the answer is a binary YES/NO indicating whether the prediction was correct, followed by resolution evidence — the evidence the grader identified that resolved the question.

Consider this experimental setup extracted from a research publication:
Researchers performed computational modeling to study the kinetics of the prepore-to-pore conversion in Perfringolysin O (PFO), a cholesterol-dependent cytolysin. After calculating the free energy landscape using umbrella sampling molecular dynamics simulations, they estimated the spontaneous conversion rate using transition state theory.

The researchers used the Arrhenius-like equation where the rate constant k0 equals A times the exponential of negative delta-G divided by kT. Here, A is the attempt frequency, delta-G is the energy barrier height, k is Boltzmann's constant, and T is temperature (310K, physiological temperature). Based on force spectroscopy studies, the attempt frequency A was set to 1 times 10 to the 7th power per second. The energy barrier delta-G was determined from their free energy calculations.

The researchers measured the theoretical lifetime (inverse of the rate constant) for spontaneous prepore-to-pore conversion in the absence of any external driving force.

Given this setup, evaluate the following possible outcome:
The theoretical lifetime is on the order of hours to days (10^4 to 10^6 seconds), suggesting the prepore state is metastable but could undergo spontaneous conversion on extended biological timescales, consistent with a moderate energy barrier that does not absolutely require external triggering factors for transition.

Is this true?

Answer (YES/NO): NO